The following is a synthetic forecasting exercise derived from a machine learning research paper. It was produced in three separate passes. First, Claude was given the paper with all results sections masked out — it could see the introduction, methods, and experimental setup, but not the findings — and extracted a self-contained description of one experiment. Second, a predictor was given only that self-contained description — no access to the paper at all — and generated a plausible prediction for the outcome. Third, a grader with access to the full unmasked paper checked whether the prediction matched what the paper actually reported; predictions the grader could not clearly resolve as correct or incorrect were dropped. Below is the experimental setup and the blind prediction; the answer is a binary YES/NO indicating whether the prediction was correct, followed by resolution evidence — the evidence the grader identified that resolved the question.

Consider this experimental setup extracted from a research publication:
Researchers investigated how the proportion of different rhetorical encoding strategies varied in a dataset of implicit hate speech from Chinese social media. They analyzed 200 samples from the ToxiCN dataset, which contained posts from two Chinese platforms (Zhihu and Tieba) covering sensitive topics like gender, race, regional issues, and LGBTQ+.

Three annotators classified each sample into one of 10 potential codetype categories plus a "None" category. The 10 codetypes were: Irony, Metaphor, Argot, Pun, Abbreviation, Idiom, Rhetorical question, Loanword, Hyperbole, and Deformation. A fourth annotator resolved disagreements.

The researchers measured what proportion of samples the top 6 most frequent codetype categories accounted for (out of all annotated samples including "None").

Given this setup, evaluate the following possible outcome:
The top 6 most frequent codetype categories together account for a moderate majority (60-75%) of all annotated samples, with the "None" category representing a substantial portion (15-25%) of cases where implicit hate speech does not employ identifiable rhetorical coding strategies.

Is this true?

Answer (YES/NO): NO